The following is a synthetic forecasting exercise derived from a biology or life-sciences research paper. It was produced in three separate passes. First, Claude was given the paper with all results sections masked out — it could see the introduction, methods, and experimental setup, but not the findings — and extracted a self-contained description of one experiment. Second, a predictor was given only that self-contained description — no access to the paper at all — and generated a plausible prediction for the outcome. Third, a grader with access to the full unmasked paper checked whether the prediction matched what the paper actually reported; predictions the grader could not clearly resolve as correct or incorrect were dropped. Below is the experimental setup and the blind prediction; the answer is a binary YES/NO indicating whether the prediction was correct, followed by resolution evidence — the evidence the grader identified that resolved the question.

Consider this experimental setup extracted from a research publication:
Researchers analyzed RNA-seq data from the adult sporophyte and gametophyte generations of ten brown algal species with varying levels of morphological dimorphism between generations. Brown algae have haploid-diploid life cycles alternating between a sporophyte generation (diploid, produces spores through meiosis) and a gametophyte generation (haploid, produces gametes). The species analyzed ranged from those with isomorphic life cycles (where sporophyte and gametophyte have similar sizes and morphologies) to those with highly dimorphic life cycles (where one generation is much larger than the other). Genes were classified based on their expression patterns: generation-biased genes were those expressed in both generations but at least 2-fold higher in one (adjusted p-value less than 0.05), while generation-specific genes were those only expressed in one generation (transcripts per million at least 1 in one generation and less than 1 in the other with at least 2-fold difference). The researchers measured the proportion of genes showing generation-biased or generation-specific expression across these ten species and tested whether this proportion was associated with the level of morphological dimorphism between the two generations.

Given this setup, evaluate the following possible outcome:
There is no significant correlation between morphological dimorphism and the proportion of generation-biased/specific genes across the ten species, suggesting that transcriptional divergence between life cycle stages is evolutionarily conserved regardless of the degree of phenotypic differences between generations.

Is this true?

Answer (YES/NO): NO